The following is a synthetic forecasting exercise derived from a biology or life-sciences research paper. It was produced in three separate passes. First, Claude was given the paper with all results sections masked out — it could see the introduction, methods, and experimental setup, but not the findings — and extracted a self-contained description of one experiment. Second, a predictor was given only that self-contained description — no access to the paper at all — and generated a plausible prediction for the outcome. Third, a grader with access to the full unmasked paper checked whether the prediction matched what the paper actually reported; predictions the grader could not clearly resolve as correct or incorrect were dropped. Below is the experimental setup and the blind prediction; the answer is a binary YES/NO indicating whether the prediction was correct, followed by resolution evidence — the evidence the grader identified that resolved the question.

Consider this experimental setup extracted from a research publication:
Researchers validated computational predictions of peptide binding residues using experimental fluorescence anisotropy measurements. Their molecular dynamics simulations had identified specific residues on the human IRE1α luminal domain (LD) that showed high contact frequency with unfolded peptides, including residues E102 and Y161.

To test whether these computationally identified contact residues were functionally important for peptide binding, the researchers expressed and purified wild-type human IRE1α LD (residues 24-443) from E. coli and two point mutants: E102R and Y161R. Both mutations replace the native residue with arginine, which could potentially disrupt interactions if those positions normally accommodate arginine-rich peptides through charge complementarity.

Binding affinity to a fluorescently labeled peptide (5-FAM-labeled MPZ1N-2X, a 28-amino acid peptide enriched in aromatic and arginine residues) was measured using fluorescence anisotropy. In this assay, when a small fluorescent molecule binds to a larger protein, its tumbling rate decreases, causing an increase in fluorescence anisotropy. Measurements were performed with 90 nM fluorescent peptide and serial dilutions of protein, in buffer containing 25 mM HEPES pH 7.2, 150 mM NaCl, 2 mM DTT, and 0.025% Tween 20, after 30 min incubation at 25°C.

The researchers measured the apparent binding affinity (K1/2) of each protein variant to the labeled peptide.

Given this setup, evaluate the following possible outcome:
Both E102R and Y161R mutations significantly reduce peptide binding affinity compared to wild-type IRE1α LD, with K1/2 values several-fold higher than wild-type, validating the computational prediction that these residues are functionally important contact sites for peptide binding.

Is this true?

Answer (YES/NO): NO